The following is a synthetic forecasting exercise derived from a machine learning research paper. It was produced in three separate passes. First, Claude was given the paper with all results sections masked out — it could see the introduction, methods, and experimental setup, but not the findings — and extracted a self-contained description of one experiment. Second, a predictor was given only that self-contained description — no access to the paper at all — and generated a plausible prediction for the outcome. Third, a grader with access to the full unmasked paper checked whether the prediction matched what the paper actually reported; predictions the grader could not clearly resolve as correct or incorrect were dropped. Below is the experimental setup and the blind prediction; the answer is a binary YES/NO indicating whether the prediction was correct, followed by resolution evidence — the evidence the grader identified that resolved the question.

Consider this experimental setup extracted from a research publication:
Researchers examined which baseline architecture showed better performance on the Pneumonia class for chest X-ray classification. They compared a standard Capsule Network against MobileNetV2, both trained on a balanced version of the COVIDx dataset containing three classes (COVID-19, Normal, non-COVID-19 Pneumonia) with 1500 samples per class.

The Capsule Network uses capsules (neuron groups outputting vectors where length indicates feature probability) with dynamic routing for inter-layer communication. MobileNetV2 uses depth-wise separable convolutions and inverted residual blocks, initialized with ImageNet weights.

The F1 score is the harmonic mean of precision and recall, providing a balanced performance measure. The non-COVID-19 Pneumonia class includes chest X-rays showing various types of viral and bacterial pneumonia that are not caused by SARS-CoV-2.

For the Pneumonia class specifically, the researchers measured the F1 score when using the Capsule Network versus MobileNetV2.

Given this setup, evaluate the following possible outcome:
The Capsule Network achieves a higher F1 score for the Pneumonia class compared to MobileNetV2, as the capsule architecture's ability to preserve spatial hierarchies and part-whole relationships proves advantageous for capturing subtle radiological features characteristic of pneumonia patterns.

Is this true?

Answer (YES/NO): NO